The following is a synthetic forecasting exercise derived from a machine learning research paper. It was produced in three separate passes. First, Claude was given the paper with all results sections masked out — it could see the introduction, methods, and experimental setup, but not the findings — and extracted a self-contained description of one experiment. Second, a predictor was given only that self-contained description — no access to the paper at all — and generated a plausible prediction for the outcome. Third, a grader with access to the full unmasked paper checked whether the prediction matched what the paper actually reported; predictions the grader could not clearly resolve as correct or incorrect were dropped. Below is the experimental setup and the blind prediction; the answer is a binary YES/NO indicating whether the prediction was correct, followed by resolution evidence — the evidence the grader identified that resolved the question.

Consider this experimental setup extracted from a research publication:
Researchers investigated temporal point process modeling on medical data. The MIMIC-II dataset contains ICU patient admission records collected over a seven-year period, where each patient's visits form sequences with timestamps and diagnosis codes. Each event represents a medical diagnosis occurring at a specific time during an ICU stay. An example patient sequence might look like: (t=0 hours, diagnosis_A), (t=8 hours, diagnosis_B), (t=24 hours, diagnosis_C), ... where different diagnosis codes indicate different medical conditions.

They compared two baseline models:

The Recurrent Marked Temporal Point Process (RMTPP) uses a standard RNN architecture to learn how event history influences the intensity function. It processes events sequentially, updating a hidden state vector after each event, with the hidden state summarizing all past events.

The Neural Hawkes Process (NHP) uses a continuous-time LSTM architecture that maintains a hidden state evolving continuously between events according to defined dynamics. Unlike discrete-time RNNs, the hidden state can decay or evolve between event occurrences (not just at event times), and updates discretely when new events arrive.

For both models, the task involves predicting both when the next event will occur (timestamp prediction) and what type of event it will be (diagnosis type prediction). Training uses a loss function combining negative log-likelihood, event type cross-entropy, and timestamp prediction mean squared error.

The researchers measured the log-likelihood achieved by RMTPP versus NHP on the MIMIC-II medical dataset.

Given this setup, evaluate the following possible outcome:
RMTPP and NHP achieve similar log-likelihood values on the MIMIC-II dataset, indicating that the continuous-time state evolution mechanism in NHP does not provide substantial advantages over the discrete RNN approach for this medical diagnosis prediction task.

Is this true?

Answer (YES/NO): YES